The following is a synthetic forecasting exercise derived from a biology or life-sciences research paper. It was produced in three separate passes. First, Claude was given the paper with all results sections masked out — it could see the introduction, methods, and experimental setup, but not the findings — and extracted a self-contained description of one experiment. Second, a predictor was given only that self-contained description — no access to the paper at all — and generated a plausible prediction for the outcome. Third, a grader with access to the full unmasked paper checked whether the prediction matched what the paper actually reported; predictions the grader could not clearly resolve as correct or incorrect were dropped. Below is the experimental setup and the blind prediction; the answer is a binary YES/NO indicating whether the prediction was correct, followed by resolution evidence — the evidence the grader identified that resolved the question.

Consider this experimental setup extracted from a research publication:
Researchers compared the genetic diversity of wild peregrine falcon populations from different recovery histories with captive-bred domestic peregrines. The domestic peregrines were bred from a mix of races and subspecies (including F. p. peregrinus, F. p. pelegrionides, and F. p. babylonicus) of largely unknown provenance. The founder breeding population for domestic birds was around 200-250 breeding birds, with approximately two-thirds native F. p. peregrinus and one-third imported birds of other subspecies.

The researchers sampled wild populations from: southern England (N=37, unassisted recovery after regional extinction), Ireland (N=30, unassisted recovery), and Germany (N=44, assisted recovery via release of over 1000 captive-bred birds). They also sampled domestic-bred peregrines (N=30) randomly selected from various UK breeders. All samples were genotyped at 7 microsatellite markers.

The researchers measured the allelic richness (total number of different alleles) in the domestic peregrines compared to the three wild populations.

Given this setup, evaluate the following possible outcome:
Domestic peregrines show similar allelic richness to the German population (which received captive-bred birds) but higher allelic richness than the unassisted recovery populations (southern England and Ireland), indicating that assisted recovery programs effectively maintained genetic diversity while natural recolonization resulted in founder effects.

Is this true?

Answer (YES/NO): NO